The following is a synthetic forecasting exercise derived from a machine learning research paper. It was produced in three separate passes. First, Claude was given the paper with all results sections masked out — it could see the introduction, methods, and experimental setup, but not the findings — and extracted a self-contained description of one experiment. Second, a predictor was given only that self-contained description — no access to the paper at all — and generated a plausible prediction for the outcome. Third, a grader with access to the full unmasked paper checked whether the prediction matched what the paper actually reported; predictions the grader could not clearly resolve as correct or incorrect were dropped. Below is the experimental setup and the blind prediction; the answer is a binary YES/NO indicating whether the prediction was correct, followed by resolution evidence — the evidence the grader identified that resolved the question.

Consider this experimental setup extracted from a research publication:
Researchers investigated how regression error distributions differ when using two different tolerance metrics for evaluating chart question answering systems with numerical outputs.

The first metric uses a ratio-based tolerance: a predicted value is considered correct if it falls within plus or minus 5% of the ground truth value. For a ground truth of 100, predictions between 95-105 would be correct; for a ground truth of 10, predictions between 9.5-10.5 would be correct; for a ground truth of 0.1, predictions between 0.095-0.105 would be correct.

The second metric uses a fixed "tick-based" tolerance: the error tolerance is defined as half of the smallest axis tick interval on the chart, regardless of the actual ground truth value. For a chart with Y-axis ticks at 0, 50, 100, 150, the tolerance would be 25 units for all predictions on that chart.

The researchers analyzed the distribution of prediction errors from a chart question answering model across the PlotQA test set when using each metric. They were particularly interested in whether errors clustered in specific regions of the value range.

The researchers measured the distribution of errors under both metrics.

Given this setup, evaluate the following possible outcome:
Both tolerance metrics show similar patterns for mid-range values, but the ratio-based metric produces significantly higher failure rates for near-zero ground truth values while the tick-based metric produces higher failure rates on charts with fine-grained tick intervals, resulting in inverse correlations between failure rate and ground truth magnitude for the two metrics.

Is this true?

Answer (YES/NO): NO